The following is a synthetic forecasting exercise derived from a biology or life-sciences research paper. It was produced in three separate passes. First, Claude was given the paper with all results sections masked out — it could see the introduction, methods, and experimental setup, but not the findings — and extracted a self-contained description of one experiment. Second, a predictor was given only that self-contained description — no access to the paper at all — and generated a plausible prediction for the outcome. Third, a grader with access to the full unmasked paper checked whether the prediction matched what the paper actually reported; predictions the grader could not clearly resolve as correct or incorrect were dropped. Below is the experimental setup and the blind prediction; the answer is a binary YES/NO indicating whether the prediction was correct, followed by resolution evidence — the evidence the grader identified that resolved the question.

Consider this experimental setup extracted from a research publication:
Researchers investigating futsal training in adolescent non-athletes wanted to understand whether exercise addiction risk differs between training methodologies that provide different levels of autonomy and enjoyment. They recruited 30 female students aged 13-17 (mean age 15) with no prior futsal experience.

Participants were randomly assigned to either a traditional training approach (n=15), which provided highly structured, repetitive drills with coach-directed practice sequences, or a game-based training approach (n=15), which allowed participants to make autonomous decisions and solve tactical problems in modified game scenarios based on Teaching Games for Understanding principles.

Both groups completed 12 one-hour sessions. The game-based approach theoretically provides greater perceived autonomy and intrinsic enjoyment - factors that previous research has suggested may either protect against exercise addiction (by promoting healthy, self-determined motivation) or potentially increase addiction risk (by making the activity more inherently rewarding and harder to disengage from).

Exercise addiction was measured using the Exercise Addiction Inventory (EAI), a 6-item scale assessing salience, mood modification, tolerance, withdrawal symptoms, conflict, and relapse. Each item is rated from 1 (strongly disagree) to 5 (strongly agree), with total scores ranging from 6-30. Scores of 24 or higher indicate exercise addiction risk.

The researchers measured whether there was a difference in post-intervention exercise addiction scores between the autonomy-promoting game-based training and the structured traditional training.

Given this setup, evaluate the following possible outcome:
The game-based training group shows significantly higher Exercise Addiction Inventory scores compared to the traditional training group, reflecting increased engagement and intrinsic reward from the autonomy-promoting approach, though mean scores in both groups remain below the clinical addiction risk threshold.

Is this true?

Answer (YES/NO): NO